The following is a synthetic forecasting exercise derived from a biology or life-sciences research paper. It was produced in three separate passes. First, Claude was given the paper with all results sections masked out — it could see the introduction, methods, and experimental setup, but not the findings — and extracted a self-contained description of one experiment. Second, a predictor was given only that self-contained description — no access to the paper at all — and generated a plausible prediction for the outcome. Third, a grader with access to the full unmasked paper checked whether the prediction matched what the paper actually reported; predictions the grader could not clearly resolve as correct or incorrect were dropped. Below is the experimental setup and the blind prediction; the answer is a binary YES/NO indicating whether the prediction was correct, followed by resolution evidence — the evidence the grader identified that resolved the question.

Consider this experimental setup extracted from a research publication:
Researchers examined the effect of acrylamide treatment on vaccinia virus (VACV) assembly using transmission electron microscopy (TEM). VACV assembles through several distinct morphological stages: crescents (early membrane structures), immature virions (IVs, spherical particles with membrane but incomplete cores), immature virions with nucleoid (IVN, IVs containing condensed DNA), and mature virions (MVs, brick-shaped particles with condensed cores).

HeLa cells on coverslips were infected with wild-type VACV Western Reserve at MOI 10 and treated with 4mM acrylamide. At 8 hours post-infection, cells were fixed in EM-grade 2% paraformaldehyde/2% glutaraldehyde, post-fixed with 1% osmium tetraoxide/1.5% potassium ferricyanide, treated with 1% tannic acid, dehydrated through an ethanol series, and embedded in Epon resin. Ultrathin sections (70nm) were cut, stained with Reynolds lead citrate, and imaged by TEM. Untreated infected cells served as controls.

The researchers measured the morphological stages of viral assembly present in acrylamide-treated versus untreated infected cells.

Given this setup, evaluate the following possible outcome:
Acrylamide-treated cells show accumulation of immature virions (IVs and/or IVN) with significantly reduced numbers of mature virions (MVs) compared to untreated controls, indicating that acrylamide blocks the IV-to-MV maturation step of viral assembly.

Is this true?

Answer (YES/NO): NO